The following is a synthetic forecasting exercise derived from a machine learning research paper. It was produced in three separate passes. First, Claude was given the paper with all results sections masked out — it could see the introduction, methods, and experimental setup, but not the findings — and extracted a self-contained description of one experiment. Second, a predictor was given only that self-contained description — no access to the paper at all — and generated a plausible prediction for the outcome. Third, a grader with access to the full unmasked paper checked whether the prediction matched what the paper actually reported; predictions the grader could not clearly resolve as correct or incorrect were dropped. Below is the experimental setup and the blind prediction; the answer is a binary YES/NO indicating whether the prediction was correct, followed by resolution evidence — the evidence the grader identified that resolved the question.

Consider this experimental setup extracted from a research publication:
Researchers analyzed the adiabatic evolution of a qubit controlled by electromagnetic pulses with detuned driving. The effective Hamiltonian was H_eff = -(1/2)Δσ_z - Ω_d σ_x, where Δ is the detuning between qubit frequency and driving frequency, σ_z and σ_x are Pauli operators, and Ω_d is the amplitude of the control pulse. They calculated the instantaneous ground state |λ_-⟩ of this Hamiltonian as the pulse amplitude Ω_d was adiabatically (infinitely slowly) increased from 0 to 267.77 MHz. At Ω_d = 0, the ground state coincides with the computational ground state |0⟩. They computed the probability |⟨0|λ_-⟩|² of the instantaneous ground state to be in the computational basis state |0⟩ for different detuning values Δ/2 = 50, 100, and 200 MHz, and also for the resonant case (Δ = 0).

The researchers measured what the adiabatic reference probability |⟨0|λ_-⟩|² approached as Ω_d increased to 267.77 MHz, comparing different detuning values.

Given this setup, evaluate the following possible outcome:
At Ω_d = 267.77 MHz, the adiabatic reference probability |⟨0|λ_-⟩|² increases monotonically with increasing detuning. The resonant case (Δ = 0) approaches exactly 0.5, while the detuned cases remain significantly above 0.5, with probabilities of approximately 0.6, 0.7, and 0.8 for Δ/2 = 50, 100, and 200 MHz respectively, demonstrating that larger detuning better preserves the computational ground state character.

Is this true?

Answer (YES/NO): NO